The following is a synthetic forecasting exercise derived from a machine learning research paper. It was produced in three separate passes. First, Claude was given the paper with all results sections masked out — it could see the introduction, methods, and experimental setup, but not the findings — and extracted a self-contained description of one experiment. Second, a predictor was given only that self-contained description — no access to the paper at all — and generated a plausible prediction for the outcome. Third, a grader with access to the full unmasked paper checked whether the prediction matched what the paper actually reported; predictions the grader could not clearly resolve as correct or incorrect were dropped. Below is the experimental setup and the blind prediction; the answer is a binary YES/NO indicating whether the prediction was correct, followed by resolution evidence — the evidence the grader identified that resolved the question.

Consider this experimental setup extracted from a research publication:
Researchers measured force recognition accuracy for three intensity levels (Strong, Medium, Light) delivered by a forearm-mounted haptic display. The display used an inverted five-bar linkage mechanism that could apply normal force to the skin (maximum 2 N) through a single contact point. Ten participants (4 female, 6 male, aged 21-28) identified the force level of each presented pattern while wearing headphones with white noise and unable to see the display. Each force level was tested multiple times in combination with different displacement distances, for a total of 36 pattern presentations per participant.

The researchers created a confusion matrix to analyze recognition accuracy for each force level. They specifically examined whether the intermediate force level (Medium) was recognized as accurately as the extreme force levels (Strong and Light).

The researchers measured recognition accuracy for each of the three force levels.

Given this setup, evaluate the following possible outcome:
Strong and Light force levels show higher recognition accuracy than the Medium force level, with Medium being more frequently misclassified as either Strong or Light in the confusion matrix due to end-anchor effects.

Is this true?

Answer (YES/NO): YES